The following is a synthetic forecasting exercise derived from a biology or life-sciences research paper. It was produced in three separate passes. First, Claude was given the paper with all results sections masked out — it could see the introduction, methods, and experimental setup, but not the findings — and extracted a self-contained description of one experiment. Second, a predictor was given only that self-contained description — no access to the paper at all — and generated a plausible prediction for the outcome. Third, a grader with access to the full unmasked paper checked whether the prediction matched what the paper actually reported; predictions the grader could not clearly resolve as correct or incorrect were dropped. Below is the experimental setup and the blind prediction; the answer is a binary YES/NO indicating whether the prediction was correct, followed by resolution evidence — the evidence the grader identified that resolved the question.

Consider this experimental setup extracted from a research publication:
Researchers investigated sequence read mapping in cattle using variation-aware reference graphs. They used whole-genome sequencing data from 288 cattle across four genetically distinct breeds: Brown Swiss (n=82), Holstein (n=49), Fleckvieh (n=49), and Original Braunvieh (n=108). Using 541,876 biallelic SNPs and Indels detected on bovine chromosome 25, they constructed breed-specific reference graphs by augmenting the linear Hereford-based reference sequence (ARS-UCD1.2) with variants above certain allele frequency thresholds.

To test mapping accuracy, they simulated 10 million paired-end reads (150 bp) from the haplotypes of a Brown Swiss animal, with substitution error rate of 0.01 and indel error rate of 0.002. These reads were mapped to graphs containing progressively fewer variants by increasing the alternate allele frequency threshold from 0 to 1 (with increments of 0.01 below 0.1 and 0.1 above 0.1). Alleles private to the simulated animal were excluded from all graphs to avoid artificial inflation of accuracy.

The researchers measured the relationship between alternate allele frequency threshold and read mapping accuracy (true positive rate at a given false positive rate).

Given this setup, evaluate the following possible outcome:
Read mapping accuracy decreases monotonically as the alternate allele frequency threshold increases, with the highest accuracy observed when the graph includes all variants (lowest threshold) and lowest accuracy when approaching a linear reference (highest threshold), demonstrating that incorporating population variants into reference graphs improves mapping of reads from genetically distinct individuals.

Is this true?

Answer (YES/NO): NO